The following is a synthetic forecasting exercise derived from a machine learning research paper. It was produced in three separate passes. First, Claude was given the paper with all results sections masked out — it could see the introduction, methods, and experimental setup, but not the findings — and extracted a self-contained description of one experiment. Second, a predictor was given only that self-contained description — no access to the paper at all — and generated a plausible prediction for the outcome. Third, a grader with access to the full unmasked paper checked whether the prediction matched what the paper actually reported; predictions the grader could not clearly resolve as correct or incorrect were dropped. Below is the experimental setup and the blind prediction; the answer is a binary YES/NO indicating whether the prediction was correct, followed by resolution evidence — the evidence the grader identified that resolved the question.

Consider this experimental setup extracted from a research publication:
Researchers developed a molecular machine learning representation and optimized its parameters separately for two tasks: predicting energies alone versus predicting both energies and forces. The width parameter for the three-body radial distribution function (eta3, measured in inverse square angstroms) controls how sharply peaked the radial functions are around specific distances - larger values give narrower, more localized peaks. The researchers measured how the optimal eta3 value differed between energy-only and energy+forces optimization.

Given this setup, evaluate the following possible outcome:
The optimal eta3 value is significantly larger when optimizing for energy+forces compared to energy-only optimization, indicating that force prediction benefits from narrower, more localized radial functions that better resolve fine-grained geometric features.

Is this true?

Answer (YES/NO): YES